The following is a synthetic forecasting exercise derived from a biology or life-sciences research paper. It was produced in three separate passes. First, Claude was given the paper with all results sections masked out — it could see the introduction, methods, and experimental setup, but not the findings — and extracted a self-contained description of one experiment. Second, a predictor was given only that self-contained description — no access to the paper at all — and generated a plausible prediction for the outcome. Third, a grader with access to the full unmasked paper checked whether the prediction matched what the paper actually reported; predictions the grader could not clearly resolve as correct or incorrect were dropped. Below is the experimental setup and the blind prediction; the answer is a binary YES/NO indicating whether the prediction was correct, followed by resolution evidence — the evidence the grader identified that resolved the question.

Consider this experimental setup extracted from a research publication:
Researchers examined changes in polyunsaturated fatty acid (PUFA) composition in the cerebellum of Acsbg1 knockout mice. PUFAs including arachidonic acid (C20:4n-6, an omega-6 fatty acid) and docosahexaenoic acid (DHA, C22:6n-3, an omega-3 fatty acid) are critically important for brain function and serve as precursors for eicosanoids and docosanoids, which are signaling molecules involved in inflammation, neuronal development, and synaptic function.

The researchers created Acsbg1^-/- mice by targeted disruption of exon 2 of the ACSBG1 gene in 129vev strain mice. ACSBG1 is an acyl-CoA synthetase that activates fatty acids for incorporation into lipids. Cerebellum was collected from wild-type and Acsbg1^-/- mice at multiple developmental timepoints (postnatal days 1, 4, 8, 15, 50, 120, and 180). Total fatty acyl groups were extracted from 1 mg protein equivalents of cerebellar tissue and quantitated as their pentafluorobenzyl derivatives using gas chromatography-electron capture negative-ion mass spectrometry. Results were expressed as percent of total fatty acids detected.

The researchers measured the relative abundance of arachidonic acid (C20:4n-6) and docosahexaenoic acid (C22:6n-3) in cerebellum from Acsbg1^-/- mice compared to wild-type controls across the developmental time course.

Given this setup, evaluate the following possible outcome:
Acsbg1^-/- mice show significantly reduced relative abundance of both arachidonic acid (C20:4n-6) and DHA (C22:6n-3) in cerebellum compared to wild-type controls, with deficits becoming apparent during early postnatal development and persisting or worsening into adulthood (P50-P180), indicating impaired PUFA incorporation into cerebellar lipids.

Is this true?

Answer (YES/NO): NO